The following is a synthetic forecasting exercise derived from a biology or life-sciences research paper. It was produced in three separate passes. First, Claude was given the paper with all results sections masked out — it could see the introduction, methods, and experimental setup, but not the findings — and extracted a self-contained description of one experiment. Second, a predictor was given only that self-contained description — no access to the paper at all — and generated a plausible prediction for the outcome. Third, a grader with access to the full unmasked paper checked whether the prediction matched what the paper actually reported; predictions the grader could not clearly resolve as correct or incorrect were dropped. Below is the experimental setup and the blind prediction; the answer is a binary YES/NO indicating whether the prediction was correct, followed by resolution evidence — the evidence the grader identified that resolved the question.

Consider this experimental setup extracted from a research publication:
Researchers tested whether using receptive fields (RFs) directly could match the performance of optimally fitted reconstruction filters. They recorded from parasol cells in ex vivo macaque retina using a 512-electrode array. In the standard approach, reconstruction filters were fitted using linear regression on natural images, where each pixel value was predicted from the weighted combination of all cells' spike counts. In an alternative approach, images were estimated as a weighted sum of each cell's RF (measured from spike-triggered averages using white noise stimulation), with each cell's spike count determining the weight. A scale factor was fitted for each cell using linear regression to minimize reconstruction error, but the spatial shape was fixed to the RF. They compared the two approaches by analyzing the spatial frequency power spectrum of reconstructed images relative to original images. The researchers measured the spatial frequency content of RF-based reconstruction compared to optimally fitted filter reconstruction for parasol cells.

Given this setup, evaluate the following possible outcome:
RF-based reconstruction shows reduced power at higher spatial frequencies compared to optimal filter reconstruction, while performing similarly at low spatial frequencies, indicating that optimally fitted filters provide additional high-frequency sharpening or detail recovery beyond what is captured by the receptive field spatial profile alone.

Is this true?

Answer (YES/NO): NO